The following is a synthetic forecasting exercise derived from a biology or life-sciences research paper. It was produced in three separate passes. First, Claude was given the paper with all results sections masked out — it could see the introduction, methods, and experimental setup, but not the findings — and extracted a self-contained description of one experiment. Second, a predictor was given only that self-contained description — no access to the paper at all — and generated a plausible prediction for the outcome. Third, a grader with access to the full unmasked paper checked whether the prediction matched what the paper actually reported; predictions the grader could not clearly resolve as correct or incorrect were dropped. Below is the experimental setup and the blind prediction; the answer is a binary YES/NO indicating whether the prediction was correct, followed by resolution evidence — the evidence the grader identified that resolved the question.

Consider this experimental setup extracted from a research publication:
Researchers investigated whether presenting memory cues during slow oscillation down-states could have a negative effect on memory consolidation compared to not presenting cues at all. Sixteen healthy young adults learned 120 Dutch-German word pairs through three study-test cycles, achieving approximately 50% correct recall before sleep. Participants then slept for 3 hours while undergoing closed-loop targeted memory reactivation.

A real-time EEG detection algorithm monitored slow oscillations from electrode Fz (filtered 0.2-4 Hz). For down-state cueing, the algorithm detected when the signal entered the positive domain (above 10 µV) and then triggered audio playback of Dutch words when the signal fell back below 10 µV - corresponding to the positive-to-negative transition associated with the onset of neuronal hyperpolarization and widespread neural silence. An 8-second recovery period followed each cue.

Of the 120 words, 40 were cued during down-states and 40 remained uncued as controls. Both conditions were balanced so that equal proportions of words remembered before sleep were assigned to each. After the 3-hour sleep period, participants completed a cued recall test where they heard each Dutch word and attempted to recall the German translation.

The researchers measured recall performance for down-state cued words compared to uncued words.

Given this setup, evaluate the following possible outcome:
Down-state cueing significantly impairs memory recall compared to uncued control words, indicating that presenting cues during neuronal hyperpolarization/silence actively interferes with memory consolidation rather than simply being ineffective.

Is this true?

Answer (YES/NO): NO